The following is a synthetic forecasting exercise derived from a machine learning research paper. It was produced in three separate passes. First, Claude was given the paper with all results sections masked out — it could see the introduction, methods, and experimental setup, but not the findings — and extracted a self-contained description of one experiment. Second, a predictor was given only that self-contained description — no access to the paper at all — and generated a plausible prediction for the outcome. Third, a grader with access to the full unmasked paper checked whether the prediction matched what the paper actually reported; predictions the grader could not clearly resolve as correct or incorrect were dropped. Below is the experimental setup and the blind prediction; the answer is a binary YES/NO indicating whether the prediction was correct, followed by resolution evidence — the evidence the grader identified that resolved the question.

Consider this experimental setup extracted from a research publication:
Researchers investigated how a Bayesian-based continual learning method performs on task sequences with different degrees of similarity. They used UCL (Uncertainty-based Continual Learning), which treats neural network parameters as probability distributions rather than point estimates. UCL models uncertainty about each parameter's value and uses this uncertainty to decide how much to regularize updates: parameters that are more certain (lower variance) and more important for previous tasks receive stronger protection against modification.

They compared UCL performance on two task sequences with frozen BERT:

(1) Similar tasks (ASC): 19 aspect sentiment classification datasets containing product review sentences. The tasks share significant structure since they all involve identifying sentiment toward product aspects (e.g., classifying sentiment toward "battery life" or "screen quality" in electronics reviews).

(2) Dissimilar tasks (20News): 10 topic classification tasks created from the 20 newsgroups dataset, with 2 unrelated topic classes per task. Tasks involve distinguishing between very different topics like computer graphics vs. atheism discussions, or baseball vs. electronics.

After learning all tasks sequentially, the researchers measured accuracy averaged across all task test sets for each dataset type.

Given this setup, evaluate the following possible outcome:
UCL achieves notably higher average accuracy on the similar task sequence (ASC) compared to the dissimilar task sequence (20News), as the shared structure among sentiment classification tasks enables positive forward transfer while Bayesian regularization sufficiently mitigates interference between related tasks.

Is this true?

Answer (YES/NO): NO